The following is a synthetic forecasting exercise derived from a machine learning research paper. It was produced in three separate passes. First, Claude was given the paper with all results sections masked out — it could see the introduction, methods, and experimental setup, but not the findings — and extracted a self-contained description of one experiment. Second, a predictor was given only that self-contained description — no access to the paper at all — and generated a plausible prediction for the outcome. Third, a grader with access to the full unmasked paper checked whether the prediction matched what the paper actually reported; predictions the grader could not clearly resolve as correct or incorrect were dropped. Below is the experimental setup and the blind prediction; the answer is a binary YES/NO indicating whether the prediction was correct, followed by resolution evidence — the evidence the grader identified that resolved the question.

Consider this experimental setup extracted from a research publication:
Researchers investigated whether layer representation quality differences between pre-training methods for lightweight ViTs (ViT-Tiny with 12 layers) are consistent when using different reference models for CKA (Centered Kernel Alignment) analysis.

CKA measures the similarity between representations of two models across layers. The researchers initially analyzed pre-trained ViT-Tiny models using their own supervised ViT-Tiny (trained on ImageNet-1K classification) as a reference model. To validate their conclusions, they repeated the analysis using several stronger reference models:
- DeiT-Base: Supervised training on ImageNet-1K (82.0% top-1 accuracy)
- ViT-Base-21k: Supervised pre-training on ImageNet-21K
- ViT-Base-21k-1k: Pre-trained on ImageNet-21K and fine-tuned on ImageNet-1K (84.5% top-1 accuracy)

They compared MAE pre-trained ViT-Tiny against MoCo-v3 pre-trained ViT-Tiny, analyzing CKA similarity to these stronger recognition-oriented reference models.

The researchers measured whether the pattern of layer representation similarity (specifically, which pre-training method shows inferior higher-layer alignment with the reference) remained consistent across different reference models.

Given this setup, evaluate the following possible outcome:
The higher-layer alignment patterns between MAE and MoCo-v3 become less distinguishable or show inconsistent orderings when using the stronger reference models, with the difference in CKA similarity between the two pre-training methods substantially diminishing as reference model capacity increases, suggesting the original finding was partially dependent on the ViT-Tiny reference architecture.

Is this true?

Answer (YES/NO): NO